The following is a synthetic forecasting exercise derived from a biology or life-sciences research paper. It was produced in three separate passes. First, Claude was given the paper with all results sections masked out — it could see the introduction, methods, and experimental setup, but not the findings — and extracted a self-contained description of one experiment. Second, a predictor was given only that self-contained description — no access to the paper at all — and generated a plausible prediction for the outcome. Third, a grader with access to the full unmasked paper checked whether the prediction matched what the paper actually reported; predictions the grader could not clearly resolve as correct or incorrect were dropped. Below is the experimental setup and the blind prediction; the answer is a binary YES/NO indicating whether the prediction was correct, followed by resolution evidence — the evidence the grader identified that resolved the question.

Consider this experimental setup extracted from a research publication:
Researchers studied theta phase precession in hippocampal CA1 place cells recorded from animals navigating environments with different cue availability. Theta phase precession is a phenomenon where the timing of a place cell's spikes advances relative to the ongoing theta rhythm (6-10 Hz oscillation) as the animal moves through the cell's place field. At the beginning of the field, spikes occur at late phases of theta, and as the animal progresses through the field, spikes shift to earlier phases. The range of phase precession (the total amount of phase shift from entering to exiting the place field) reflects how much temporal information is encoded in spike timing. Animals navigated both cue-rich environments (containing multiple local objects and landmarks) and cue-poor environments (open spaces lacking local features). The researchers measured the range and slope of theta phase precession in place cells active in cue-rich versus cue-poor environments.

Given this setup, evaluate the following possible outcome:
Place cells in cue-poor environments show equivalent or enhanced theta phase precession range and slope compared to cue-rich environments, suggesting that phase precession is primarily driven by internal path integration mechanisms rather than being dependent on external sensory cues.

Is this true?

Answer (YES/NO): NO